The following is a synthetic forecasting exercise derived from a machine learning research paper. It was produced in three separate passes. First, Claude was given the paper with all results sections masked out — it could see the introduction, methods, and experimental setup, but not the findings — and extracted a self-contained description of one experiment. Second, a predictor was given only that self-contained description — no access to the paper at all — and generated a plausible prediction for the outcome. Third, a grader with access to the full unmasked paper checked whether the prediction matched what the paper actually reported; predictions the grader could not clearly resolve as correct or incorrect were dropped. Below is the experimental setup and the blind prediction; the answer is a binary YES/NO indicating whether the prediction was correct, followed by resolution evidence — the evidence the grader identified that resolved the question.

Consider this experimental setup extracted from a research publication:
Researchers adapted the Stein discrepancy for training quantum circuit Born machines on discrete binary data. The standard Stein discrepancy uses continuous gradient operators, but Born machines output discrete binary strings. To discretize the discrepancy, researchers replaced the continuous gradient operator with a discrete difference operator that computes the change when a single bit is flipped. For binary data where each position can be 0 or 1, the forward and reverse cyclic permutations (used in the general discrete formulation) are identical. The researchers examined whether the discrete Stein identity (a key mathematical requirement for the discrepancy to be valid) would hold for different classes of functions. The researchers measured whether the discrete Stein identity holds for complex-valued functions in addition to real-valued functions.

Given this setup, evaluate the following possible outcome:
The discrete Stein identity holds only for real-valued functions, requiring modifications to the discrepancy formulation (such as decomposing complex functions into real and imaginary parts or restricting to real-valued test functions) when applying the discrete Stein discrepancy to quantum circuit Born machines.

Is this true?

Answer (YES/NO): NO